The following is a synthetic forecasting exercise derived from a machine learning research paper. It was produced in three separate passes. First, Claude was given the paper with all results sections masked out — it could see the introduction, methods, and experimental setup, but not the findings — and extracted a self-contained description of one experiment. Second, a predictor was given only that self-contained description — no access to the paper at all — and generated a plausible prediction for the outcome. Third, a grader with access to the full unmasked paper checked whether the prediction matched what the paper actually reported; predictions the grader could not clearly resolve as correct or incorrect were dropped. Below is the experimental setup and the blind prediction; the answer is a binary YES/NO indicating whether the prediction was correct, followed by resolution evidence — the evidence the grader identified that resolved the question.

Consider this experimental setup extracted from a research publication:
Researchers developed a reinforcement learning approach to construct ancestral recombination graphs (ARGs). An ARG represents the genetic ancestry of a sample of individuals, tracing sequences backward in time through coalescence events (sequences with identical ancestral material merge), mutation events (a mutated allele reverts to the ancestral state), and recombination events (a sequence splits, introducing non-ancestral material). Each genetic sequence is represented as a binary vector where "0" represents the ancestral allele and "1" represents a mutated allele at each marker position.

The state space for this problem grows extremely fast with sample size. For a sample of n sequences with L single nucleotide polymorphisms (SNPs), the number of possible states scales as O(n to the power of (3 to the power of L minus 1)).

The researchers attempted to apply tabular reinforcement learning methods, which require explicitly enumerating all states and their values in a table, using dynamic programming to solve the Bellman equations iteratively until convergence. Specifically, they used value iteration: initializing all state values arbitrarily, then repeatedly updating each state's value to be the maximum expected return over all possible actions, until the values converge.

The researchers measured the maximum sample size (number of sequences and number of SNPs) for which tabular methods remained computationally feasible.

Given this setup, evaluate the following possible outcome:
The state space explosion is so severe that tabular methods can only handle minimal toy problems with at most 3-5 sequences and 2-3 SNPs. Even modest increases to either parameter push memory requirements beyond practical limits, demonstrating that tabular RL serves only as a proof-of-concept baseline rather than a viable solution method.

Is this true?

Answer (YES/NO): NO